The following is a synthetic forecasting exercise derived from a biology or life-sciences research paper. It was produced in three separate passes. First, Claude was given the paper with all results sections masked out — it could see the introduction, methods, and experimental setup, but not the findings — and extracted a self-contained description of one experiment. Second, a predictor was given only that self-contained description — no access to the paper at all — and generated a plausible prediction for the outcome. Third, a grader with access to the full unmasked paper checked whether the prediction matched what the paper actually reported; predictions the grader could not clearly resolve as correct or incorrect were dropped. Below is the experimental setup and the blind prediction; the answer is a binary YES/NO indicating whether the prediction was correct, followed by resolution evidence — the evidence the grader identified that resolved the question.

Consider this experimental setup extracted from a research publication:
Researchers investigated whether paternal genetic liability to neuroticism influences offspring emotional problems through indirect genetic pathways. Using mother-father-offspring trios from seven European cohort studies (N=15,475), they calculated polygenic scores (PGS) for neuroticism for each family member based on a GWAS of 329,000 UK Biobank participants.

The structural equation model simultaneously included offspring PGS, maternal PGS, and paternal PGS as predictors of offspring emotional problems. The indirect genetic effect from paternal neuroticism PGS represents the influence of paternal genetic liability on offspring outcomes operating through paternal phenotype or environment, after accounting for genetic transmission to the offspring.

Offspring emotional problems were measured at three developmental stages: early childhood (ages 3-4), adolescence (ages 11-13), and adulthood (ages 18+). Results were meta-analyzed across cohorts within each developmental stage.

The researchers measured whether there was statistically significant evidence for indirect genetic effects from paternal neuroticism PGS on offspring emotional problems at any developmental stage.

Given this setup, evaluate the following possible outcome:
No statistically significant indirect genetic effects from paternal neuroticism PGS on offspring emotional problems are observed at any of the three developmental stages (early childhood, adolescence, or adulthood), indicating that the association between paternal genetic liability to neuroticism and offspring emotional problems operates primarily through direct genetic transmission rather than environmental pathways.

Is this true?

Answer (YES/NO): YES